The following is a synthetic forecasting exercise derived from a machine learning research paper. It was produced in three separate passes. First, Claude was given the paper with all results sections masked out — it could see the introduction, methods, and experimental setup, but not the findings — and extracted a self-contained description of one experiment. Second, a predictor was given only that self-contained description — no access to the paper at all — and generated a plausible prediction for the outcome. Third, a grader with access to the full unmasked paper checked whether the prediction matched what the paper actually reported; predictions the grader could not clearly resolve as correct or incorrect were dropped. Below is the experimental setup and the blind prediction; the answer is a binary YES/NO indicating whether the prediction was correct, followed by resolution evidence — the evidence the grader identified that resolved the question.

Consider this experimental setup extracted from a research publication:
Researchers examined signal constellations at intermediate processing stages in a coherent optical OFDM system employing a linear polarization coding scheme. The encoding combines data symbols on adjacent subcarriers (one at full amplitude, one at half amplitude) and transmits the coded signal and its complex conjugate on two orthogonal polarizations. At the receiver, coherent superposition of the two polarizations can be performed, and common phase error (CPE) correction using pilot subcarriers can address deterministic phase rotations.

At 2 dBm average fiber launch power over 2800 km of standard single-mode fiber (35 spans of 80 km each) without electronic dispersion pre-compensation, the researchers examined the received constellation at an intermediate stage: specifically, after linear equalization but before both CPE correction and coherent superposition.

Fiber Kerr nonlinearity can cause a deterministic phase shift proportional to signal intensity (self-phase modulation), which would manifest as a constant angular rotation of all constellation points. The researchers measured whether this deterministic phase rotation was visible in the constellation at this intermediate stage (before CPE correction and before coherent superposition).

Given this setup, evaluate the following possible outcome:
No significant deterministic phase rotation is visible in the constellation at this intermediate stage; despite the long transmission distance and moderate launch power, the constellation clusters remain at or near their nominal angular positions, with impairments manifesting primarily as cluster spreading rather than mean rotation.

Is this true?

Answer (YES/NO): NO